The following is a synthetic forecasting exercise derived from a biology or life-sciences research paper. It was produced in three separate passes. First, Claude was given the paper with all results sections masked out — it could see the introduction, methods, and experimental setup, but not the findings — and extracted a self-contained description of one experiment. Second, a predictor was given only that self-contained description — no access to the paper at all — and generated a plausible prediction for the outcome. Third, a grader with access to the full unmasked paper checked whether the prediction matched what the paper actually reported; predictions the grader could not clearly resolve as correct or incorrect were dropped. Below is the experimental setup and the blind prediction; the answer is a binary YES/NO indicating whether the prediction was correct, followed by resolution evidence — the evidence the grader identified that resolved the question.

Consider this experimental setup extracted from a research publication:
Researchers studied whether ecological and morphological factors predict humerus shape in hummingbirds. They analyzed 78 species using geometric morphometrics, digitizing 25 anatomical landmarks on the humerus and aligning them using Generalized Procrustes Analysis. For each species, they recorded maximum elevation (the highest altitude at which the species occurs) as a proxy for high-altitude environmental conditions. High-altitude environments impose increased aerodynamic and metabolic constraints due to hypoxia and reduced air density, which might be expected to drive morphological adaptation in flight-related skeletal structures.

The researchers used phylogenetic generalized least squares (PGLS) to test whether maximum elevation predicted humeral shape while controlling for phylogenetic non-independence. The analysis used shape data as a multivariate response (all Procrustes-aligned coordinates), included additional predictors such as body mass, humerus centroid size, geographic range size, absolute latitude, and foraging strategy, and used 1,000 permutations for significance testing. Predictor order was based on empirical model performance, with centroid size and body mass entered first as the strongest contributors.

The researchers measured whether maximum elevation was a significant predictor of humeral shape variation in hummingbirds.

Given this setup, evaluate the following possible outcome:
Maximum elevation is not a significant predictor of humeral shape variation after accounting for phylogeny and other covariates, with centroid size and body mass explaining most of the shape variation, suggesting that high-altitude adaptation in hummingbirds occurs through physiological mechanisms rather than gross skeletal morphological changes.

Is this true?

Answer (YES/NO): NO